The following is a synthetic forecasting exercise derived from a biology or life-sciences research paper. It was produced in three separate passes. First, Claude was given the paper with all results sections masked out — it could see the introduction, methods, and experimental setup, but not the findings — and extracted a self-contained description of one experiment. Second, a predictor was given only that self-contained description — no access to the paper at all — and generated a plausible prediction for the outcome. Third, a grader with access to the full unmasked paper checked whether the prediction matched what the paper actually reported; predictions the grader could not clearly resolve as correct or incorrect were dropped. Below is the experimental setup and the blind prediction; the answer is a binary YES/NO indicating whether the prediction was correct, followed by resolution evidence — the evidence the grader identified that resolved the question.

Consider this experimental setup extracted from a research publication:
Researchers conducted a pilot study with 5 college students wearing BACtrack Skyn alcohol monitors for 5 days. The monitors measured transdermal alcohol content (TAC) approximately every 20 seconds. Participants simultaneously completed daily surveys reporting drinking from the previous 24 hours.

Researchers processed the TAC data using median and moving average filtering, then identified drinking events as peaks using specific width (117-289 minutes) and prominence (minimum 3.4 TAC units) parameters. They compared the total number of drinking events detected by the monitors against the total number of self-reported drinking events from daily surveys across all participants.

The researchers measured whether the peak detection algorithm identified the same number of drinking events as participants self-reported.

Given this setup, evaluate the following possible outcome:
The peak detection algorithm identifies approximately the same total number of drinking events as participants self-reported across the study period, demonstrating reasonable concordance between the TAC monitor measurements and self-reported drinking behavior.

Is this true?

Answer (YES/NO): NO